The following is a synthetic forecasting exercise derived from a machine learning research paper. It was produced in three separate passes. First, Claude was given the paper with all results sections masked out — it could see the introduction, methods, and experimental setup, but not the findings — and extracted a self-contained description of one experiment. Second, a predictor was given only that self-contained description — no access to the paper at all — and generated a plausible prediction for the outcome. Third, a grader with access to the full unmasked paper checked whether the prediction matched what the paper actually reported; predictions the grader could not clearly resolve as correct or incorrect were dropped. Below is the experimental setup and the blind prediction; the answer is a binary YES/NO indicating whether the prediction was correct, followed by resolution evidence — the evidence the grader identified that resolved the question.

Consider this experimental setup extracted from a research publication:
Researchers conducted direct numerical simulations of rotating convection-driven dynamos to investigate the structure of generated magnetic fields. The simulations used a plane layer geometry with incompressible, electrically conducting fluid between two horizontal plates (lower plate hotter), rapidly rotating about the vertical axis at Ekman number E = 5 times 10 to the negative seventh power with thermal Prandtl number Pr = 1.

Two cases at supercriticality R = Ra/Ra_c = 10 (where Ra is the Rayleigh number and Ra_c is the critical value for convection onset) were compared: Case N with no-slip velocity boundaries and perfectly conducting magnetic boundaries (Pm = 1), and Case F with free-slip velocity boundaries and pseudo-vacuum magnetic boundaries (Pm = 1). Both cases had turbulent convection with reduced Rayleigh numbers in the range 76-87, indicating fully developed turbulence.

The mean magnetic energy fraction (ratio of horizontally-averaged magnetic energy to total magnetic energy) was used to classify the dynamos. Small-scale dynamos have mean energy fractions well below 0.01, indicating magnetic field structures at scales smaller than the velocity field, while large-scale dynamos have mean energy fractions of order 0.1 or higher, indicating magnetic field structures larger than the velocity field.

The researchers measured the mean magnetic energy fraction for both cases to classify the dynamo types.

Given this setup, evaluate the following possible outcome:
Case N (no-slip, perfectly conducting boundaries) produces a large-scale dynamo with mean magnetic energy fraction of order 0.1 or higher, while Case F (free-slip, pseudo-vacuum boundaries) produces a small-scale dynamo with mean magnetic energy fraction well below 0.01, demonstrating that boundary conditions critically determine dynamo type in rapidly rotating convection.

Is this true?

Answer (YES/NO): NO